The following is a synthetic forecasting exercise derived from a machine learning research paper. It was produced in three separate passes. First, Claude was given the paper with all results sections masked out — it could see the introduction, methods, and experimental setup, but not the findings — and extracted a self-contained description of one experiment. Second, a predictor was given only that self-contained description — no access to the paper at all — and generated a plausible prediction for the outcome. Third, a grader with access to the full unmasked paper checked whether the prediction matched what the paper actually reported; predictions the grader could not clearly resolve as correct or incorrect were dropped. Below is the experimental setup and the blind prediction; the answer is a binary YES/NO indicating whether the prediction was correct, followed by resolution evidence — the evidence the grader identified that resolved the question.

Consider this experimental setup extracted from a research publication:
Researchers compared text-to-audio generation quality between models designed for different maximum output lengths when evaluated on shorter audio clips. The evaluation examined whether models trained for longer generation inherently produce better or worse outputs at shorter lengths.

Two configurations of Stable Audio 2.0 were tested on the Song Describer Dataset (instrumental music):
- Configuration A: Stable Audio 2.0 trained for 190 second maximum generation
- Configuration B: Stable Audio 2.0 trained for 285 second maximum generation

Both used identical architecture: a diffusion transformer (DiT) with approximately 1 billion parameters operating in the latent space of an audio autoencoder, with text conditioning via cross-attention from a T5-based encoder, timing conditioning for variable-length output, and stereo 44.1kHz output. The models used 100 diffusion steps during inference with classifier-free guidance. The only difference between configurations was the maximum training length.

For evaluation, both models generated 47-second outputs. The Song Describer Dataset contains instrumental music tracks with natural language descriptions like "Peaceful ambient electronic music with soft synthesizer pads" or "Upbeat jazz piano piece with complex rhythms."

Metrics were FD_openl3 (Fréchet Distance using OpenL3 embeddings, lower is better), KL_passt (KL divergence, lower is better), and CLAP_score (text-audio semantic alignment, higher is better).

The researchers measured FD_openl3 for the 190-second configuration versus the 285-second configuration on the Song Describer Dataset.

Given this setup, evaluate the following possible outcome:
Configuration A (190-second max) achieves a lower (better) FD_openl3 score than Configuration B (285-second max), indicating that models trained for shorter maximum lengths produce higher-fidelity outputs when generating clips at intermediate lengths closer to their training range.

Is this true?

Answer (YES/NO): YES